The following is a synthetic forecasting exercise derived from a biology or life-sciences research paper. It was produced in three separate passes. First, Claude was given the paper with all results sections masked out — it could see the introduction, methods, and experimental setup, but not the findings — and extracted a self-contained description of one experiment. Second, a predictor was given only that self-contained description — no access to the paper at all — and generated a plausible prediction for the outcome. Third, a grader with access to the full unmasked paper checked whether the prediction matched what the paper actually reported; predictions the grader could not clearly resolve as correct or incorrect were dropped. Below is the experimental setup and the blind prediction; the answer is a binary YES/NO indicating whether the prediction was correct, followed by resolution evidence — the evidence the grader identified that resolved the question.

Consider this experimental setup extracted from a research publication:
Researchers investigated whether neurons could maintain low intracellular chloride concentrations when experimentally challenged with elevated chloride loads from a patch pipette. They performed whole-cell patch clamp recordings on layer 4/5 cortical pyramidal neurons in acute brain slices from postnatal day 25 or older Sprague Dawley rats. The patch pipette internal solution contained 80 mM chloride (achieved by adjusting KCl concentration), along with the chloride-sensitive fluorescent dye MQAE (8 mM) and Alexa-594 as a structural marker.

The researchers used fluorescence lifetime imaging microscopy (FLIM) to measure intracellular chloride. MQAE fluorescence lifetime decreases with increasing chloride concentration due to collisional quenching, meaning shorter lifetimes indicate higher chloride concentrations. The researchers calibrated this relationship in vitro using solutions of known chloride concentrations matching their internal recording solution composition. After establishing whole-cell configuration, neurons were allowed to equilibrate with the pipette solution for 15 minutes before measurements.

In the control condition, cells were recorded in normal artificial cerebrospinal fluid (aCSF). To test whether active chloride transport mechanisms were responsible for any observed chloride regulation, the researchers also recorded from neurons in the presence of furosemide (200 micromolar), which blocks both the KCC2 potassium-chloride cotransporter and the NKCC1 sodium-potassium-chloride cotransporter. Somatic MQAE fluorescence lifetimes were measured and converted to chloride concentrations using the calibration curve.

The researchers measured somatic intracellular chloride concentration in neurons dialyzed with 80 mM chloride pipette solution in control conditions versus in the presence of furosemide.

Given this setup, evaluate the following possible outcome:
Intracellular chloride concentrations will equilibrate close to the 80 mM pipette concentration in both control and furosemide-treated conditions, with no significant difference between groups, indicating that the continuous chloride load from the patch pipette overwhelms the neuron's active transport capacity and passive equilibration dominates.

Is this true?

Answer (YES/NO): NO